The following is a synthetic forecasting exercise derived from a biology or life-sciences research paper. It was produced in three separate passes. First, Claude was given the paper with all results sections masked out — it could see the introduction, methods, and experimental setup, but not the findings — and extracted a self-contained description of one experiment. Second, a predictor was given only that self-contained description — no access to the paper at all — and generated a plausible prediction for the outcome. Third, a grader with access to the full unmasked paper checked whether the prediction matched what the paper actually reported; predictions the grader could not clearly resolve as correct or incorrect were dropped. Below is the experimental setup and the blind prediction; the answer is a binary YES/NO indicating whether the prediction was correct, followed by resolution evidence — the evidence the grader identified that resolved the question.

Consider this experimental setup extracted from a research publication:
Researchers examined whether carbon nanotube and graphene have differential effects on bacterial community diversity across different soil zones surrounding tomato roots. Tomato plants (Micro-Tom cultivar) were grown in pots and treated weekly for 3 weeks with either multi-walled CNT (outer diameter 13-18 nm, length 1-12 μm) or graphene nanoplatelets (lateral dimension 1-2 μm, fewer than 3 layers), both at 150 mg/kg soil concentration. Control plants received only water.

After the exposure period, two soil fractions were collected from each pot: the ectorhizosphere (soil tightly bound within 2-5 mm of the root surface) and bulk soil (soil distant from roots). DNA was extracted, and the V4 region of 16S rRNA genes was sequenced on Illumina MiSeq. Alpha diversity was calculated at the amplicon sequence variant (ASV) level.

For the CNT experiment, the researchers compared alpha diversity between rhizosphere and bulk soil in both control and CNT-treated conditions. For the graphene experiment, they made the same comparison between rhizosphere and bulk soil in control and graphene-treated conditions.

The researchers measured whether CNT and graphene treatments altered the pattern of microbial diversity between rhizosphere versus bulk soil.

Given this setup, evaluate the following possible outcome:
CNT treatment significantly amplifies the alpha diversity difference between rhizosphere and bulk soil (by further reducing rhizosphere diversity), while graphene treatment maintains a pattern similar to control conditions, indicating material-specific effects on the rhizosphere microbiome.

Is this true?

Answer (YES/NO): NO